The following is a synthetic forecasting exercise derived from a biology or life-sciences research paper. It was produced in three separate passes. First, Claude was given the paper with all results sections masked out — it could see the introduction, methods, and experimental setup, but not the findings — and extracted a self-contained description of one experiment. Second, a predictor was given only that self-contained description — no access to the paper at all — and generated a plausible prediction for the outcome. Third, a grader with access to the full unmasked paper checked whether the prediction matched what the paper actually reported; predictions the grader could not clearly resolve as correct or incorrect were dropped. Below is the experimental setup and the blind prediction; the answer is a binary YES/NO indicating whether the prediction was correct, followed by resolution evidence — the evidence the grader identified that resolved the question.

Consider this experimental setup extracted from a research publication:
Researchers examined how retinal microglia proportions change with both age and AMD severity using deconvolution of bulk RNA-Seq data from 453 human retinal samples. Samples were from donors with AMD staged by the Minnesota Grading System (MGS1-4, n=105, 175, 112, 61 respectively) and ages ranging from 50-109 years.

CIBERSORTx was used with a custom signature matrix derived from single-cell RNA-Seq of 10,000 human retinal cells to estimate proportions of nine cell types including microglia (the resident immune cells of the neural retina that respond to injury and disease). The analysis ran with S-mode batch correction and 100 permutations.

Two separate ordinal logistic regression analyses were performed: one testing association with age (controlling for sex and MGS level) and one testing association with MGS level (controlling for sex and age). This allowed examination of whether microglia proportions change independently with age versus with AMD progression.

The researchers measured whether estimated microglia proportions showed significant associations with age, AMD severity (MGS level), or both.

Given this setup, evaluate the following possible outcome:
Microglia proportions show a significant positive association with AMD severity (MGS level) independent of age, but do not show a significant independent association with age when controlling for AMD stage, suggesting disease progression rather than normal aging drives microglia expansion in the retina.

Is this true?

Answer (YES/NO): NO